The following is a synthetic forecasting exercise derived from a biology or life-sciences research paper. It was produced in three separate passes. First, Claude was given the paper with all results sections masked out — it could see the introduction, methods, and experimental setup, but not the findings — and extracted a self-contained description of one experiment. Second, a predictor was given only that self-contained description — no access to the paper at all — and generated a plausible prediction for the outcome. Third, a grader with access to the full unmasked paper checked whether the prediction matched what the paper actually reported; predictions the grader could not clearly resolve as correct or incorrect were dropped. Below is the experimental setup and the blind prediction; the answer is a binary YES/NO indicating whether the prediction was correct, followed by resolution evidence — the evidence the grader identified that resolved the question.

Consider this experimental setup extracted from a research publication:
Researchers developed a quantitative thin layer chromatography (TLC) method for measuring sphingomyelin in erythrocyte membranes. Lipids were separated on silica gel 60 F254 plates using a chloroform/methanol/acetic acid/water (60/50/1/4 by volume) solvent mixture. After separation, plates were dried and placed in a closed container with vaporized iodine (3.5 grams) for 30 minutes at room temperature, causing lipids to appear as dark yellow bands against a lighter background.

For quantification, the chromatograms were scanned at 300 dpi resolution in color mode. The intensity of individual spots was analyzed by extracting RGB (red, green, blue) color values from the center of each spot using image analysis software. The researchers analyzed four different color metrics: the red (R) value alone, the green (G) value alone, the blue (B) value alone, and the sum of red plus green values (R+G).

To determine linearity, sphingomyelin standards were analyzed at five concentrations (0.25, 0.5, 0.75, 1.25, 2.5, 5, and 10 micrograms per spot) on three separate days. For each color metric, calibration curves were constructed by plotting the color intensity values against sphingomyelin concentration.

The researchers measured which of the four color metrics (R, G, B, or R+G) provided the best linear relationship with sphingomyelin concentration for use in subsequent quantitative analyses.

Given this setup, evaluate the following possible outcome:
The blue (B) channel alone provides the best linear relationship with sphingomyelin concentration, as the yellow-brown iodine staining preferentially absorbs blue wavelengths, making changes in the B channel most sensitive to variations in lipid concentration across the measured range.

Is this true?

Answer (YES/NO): NO